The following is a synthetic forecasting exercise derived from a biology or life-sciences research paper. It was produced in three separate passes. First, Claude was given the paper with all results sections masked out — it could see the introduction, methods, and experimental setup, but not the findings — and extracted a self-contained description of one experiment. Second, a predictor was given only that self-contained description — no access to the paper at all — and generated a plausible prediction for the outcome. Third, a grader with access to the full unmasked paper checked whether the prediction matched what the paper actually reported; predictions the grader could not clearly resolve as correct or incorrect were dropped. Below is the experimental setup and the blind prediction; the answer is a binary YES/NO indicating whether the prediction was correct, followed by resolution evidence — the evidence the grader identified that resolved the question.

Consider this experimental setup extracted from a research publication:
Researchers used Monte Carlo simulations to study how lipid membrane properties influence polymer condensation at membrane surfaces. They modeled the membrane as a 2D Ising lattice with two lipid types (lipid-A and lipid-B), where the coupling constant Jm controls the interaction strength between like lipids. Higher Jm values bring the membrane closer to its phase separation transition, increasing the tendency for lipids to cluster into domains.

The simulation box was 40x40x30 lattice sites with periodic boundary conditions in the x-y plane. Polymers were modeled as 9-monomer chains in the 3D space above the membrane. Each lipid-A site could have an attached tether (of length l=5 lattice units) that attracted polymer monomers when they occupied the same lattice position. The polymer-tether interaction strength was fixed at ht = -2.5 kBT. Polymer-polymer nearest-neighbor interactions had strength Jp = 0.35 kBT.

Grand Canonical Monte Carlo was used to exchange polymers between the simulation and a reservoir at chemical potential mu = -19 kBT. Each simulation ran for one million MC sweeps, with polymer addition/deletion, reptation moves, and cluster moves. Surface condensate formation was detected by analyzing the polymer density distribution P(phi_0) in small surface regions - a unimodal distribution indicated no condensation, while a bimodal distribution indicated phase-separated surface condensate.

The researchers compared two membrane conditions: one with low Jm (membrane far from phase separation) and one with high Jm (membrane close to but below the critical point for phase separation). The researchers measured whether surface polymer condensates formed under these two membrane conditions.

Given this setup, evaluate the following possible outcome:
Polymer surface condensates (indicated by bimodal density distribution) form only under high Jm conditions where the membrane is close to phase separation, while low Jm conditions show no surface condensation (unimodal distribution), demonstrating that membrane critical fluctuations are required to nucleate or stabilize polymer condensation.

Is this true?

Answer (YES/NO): YES